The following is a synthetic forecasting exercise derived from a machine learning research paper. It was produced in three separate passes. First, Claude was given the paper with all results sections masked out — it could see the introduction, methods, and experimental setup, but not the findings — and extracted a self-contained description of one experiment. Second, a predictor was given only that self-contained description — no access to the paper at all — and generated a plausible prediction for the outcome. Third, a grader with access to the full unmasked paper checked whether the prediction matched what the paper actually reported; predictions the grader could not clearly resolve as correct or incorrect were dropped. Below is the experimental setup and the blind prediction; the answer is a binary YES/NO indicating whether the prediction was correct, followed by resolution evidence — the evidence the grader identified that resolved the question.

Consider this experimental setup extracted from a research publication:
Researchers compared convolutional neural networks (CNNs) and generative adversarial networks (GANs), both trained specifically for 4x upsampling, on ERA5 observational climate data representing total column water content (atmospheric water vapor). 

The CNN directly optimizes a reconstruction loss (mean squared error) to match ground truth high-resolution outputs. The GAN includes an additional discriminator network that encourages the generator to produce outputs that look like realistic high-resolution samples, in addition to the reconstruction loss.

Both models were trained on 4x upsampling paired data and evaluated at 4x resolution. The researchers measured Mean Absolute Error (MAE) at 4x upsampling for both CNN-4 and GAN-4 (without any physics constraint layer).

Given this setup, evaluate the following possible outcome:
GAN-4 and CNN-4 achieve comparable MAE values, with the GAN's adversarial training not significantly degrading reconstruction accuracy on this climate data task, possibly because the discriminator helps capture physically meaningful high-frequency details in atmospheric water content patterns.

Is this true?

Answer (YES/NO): NO